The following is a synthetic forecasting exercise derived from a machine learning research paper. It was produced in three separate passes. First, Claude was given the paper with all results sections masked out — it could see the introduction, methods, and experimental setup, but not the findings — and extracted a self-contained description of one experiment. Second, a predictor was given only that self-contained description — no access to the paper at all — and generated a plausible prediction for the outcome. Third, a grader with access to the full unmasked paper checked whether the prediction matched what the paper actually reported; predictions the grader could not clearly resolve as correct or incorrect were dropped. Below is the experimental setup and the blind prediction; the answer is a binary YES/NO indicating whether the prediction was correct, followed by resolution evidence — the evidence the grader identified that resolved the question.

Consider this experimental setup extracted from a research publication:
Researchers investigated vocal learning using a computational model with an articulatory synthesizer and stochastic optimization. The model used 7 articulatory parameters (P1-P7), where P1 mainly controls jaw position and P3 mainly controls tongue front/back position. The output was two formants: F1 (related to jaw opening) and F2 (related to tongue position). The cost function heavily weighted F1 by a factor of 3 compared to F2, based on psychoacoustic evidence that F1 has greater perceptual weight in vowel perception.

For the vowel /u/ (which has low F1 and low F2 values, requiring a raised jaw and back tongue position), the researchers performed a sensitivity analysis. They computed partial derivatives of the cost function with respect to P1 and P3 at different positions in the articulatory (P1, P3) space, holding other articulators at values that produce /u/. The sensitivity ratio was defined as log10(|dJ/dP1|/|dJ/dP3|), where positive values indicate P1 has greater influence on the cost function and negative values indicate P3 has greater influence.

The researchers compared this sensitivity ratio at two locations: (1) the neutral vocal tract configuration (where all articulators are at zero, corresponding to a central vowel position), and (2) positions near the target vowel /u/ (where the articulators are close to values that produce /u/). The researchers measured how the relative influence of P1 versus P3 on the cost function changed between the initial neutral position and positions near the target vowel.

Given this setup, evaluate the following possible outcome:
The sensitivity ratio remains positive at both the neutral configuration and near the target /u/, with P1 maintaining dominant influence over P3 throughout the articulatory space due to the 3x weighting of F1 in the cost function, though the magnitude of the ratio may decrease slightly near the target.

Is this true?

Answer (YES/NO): NO